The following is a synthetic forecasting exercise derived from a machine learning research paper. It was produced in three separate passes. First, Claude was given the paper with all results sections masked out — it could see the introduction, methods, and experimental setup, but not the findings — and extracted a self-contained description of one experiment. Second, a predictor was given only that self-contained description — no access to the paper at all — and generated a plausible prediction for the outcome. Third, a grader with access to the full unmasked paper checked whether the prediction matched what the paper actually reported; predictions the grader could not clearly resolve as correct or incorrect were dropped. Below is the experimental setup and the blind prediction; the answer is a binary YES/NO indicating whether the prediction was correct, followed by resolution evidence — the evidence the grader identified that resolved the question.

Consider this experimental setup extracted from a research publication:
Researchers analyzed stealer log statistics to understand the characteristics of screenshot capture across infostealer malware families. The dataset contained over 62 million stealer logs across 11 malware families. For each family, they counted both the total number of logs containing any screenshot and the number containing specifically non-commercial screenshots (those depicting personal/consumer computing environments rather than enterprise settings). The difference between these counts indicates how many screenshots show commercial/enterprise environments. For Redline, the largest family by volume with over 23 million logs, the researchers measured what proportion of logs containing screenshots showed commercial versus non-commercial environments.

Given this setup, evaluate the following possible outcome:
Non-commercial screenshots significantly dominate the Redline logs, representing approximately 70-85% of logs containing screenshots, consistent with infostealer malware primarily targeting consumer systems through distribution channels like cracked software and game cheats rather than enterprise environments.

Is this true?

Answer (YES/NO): NO